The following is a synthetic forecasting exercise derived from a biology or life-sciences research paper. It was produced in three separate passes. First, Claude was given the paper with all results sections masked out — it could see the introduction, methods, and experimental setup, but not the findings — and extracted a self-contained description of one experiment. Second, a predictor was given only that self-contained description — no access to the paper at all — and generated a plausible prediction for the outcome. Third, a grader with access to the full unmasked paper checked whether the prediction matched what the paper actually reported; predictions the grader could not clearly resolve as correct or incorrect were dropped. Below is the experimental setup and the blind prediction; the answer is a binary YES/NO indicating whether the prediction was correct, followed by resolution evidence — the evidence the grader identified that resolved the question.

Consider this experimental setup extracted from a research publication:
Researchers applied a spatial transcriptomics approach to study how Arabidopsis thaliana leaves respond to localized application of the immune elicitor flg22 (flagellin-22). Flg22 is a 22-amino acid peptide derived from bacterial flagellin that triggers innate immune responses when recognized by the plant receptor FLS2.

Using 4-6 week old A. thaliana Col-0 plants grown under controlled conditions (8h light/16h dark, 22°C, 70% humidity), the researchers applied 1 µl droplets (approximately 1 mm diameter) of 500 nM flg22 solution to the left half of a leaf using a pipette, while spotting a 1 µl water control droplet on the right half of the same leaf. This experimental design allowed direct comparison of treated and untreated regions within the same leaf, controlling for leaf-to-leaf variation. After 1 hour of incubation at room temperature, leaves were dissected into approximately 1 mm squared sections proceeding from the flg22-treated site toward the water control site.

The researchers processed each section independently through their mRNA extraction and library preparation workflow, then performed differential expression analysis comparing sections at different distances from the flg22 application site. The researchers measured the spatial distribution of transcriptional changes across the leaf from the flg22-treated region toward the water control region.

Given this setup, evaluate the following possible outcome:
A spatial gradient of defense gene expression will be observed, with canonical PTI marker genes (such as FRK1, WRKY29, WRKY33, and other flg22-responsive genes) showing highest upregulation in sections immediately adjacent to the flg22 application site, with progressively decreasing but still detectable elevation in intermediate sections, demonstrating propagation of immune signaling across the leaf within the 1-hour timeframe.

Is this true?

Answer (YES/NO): NO